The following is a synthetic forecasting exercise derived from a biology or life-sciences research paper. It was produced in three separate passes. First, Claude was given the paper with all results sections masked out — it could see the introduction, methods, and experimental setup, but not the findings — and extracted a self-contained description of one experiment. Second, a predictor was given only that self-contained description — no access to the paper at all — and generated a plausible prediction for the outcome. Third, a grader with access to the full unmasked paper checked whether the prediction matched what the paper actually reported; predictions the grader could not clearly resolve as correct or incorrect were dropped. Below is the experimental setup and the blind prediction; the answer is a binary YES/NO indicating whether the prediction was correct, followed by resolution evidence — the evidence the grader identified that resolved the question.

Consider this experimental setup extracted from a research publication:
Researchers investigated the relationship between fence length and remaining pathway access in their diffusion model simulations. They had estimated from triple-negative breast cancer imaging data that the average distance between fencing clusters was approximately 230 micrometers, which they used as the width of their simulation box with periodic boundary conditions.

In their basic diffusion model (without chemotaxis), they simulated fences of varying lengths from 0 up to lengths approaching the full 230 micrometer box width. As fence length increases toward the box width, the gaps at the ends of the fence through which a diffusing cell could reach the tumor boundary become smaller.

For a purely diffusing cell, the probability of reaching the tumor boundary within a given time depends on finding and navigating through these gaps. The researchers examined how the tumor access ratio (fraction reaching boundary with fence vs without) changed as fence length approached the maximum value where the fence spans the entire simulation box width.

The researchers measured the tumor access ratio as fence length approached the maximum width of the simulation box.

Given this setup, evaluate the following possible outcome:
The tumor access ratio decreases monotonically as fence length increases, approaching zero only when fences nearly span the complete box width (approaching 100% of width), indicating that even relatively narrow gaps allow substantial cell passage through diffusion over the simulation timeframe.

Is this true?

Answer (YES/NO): YES